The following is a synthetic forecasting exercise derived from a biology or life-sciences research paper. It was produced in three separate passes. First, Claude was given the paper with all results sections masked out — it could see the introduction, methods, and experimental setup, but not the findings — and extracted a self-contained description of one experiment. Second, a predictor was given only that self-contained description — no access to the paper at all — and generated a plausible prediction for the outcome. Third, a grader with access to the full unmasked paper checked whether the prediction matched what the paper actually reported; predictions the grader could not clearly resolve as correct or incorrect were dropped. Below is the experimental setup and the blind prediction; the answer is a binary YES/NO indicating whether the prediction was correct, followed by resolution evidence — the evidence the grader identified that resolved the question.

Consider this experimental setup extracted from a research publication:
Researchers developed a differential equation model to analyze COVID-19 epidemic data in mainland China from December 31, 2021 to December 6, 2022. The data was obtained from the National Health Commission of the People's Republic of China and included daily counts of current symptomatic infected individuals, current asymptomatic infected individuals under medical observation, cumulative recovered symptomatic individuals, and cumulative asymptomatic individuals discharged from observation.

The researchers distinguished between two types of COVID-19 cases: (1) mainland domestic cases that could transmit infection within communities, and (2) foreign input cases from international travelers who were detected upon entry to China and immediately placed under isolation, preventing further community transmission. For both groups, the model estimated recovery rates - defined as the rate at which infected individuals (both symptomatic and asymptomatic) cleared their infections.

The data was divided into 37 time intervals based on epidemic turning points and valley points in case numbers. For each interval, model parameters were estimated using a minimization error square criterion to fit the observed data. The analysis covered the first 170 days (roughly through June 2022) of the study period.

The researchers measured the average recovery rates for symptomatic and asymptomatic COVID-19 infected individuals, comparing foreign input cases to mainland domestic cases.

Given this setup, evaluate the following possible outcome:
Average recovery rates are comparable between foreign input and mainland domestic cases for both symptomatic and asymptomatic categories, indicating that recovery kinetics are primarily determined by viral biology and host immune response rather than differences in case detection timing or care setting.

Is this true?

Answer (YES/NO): NO